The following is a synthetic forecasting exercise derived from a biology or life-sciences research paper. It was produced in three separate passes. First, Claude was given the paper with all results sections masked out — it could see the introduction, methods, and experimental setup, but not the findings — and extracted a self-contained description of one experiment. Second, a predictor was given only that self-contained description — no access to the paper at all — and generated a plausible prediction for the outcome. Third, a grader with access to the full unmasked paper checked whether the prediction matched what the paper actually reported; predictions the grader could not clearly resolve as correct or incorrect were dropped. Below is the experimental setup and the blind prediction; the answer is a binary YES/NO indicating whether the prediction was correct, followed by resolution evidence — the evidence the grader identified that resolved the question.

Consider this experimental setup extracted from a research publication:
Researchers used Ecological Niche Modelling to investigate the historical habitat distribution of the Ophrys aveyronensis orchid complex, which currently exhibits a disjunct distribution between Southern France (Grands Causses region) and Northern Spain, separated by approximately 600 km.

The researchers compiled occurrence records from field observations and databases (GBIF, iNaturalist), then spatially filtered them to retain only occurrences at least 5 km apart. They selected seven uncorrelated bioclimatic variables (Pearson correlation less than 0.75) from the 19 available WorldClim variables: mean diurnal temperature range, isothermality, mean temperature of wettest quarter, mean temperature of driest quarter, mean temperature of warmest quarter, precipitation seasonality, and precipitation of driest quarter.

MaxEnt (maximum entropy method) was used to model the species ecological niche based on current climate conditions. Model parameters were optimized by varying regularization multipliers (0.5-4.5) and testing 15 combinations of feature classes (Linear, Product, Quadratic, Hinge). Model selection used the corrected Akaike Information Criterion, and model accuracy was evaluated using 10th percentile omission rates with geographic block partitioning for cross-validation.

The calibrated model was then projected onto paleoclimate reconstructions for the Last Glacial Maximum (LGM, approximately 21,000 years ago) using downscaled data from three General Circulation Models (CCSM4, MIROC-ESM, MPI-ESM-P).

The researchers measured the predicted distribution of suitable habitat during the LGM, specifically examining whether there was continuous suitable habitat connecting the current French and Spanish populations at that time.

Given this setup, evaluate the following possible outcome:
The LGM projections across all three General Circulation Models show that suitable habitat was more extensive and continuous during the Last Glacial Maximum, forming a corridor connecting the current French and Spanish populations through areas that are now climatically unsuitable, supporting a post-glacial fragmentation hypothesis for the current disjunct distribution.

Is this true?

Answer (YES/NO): NO